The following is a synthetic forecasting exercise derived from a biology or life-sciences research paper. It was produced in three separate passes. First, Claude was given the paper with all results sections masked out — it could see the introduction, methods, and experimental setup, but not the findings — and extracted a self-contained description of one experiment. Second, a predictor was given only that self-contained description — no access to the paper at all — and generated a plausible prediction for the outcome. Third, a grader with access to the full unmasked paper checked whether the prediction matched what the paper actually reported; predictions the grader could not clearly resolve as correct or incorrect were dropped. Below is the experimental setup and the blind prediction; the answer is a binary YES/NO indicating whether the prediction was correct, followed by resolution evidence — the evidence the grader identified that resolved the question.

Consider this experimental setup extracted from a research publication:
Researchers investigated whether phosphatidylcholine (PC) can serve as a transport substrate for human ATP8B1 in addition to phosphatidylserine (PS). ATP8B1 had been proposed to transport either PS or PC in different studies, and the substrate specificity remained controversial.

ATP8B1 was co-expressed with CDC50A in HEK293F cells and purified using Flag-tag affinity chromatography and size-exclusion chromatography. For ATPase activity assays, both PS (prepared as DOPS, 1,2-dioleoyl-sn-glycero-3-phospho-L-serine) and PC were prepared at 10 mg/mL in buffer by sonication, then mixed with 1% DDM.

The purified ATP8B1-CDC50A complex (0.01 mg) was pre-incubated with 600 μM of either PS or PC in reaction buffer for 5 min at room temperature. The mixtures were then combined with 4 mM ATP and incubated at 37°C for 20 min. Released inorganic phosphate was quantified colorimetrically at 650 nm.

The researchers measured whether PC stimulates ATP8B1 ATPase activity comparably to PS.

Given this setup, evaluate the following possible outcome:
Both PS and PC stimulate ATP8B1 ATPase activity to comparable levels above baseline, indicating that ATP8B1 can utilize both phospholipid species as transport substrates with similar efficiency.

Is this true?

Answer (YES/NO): NO